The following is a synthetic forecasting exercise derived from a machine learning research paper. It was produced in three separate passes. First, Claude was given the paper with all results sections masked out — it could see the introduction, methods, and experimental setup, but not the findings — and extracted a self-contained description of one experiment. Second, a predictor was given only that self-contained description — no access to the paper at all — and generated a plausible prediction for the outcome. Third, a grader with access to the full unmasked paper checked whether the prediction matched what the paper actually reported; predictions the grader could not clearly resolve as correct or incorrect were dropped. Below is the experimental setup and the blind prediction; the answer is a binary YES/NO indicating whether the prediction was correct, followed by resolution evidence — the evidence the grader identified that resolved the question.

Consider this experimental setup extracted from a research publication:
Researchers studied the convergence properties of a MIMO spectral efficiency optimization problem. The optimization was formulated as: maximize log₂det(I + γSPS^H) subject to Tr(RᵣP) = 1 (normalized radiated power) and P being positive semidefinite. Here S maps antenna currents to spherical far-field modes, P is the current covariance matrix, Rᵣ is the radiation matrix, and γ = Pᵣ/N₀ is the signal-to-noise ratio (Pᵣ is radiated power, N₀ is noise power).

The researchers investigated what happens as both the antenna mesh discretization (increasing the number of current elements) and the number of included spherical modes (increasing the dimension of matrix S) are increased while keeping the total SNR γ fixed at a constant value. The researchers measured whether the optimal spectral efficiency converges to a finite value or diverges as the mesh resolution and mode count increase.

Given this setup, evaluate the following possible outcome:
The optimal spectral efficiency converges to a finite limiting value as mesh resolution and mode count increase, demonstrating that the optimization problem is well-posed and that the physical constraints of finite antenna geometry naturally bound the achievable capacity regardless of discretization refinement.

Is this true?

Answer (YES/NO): YES